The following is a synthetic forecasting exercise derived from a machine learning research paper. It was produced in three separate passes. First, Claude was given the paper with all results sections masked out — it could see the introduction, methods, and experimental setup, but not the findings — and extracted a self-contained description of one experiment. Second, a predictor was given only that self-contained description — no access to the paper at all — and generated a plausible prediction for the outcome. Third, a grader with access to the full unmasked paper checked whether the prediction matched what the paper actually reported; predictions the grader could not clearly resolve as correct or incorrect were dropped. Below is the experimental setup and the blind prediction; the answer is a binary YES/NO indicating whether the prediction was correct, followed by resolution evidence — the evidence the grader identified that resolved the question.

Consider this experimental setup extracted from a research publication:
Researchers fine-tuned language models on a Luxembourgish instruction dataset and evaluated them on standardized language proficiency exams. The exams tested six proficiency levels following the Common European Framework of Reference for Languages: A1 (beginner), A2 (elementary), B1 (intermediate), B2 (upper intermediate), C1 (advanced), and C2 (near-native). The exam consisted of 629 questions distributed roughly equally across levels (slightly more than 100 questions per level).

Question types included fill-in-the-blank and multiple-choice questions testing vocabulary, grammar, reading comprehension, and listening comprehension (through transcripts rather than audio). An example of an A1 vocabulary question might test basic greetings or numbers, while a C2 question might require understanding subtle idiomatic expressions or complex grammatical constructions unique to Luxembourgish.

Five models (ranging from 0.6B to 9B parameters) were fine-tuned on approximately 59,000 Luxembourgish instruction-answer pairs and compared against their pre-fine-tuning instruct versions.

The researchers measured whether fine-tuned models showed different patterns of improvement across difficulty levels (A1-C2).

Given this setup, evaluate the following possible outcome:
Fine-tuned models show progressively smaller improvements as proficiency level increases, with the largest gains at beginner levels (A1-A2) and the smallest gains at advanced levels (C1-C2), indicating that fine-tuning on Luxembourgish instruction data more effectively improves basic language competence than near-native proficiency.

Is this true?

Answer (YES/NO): NO